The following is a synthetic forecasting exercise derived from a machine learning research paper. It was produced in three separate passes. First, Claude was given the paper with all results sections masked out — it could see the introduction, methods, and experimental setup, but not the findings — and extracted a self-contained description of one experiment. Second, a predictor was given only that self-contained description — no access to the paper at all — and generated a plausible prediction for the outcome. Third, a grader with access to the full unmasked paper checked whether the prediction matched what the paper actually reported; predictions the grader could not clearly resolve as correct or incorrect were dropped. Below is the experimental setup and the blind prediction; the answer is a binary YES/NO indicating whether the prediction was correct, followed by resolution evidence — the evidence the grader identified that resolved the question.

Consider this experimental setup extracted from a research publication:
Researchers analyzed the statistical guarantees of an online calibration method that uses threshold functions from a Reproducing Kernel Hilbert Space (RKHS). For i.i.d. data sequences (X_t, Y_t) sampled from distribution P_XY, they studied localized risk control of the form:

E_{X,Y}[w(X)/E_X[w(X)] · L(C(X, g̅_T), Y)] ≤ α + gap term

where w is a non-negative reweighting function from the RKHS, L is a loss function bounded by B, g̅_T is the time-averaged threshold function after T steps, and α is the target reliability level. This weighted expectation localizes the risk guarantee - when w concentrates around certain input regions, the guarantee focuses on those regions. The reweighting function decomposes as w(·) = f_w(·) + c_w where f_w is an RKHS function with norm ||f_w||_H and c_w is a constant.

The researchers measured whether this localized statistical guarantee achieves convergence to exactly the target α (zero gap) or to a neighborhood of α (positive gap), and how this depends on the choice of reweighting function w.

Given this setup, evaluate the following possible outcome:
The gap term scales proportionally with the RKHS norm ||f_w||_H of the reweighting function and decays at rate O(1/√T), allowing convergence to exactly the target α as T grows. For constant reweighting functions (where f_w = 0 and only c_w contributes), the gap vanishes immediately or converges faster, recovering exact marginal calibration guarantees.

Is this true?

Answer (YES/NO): NO